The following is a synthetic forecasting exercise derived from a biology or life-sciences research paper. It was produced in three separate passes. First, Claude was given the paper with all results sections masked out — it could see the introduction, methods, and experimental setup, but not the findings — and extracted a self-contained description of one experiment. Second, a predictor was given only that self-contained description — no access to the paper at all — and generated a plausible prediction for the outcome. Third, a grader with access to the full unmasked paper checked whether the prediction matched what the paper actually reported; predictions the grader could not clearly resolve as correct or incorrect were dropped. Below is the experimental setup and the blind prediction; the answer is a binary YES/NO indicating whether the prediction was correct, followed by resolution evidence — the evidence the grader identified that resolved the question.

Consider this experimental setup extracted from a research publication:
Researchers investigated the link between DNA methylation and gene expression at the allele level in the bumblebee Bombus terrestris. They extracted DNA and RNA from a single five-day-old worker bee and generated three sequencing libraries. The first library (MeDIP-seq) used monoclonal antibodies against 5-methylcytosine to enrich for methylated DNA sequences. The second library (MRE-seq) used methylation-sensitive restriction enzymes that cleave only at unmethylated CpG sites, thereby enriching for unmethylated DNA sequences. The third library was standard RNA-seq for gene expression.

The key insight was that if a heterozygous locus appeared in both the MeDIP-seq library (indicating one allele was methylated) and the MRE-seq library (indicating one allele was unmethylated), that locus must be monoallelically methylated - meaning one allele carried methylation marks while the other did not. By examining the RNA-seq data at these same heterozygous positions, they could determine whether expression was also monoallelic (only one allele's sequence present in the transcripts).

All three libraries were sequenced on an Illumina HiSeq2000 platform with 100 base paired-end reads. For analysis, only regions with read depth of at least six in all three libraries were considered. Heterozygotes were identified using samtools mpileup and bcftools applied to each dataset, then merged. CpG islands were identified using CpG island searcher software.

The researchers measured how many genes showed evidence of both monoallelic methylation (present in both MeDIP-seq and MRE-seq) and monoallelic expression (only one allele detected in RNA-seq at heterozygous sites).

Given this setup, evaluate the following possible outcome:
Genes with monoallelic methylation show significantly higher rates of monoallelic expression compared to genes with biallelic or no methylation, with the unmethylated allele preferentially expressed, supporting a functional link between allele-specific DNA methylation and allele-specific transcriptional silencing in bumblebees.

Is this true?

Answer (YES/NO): NO